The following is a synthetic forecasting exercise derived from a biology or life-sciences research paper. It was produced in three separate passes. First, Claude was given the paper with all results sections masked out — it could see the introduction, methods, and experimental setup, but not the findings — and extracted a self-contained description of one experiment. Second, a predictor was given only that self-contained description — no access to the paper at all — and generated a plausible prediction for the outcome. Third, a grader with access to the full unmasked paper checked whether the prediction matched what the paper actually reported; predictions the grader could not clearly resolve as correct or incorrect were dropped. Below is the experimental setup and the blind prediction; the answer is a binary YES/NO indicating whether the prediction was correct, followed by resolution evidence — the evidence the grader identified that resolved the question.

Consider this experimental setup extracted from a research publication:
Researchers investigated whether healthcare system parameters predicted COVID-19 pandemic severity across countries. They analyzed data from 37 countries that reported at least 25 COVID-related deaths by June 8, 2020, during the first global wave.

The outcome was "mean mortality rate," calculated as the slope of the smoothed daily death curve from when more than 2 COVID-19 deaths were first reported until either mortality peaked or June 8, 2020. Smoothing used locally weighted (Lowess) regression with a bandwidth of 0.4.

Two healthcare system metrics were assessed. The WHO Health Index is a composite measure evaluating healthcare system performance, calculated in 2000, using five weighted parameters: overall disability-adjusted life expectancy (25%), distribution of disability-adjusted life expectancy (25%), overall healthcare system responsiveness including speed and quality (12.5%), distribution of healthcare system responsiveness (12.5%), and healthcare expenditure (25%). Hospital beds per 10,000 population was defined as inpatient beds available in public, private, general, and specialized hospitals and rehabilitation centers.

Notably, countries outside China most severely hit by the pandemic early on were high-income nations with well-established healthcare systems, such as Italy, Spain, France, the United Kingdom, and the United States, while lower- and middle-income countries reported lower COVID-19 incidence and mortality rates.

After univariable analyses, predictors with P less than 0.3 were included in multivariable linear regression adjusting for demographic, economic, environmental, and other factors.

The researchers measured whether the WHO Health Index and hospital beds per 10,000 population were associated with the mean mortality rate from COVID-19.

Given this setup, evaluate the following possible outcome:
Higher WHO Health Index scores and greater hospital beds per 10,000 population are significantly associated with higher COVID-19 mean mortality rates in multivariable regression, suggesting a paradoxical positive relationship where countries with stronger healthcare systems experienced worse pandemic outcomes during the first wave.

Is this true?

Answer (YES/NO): NO